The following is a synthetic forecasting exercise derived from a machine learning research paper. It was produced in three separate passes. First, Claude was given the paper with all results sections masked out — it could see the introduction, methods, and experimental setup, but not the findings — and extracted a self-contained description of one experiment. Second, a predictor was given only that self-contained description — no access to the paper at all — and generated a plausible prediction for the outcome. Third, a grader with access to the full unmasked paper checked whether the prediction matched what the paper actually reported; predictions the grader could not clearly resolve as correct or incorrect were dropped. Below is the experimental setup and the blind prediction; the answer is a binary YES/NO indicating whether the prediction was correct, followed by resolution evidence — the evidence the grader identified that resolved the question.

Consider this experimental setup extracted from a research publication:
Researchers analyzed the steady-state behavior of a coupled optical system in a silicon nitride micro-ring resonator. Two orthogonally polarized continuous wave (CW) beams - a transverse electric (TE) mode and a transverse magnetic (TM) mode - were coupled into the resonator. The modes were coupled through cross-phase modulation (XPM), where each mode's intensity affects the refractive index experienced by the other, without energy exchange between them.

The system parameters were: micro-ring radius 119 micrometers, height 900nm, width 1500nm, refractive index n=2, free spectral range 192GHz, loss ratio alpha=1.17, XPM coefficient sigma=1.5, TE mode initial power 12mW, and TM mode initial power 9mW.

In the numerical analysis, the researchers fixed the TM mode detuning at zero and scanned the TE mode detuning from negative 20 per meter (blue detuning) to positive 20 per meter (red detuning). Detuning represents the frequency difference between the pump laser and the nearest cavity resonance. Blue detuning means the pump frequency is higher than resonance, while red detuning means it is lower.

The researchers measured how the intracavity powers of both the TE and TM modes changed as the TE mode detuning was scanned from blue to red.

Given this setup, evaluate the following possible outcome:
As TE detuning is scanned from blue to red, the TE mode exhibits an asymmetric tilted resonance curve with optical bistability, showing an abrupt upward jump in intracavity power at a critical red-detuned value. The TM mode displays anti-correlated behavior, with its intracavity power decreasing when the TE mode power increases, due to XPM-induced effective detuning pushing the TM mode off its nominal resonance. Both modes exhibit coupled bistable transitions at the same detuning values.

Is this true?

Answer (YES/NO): YES